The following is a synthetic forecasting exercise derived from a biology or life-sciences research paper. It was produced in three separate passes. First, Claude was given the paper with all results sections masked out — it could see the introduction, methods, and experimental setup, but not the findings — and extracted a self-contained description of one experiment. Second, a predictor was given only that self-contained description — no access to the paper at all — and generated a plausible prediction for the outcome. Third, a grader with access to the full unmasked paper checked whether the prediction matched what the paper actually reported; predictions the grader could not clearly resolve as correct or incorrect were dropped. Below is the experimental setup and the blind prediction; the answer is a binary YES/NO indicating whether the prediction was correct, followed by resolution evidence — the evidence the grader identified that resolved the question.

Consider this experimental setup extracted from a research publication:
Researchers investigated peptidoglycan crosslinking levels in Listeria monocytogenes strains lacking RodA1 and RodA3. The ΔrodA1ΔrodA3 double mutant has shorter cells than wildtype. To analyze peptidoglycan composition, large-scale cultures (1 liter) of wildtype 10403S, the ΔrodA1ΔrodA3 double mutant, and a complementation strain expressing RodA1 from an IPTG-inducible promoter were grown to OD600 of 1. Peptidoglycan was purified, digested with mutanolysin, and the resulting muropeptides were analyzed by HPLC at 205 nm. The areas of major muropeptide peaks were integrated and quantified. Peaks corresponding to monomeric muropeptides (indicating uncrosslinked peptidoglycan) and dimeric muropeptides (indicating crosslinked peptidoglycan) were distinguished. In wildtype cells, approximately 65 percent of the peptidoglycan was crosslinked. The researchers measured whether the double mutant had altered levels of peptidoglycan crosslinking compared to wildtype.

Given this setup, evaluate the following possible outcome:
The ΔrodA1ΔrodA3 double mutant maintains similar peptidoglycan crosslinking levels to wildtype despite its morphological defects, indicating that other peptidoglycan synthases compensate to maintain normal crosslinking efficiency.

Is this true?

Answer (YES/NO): NO